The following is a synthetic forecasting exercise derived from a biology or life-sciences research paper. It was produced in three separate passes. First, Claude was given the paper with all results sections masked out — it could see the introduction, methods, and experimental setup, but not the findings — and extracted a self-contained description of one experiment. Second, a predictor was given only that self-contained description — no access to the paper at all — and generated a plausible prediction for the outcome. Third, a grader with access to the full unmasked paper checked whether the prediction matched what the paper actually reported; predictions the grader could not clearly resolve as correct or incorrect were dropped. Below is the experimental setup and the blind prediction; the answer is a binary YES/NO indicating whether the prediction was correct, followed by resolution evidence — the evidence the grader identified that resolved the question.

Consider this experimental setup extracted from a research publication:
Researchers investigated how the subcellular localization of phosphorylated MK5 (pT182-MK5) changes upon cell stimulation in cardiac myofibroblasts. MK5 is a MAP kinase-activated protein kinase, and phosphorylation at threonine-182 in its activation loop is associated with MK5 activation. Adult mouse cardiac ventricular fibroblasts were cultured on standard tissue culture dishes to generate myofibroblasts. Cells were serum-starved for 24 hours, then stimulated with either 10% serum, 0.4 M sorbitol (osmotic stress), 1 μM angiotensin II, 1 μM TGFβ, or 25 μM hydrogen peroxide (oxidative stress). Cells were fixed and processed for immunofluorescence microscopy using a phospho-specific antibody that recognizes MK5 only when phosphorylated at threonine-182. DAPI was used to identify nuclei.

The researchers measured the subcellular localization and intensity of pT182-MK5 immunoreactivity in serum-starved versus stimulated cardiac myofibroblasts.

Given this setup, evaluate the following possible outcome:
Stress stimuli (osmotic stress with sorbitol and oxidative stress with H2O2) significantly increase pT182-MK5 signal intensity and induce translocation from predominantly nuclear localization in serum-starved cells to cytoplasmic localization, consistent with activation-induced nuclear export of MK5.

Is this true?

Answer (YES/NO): YES